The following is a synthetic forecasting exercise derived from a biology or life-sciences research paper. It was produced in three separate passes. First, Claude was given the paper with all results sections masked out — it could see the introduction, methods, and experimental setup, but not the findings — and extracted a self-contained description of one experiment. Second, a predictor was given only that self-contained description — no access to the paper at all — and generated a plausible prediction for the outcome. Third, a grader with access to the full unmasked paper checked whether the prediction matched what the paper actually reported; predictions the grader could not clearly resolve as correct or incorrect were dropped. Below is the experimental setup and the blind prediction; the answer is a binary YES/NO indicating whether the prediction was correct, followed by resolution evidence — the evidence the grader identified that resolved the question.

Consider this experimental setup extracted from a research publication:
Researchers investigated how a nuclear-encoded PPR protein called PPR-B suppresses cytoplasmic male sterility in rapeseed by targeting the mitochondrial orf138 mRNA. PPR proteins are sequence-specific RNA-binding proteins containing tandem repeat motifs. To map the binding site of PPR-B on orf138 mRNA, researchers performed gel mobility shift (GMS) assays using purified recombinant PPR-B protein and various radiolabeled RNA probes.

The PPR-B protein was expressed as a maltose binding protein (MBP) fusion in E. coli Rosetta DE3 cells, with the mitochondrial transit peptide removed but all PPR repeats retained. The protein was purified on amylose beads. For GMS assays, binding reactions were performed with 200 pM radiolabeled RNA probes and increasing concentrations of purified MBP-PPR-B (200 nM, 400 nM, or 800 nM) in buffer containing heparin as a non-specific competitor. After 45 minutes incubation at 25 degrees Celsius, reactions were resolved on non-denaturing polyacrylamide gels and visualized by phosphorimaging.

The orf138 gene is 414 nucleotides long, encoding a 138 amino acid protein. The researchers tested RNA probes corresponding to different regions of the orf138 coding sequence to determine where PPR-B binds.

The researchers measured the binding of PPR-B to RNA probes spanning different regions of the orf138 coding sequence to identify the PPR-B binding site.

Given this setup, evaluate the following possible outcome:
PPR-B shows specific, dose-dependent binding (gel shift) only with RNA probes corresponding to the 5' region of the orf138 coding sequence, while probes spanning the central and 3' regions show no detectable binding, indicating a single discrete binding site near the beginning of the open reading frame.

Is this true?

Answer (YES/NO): NO